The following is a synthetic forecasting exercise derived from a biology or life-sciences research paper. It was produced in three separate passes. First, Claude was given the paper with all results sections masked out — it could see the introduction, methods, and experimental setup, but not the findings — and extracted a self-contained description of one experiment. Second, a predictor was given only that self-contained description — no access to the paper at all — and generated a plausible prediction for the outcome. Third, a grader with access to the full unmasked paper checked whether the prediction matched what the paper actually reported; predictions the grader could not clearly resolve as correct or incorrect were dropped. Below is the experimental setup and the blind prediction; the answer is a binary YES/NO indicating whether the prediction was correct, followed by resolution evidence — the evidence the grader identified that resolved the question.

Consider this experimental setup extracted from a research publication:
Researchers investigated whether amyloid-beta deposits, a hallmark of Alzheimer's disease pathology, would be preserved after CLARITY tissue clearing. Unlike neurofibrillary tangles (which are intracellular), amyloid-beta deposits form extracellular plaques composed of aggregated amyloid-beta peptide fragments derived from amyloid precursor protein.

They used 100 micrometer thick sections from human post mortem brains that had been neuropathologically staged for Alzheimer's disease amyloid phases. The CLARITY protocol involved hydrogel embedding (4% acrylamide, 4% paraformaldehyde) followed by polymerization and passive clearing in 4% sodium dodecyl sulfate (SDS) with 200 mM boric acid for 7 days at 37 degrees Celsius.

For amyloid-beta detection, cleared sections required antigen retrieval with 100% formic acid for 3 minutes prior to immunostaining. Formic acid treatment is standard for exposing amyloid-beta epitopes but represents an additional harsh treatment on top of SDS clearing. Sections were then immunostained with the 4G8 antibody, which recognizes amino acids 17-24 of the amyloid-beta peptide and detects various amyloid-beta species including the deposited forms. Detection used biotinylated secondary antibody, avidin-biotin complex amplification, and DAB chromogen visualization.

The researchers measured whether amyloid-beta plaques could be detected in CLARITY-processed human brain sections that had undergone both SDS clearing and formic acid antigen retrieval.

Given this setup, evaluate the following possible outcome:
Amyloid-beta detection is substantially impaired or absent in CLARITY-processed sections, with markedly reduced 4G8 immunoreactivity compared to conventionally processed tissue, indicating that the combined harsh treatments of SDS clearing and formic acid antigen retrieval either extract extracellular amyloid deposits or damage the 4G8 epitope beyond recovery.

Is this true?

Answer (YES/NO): NO